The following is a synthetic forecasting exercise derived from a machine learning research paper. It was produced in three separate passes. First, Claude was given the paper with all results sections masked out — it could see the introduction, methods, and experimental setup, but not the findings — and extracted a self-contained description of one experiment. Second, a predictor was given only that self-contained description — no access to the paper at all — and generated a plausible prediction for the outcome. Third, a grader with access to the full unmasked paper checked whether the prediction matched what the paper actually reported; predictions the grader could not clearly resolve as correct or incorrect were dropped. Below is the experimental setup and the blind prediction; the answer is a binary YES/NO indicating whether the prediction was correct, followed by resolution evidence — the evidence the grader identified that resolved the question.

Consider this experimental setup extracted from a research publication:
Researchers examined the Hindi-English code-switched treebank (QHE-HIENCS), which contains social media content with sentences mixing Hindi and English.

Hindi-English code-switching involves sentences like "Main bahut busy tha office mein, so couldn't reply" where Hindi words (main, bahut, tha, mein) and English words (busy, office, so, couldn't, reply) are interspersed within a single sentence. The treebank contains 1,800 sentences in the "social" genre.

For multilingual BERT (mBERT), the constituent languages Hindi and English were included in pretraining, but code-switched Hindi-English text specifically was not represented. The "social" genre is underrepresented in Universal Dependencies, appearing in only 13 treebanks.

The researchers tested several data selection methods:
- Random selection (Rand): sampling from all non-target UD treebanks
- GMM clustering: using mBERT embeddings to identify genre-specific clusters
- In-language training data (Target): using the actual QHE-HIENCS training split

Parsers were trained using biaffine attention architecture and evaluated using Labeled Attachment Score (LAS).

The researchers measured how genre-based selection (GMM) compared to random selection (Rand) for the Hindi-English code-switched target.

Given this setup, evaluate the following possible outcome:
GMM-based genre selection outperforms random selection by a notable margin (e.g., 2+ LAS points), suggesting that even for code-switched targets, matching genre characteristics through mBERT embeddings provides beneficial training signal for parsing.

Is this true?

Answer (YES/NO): NO